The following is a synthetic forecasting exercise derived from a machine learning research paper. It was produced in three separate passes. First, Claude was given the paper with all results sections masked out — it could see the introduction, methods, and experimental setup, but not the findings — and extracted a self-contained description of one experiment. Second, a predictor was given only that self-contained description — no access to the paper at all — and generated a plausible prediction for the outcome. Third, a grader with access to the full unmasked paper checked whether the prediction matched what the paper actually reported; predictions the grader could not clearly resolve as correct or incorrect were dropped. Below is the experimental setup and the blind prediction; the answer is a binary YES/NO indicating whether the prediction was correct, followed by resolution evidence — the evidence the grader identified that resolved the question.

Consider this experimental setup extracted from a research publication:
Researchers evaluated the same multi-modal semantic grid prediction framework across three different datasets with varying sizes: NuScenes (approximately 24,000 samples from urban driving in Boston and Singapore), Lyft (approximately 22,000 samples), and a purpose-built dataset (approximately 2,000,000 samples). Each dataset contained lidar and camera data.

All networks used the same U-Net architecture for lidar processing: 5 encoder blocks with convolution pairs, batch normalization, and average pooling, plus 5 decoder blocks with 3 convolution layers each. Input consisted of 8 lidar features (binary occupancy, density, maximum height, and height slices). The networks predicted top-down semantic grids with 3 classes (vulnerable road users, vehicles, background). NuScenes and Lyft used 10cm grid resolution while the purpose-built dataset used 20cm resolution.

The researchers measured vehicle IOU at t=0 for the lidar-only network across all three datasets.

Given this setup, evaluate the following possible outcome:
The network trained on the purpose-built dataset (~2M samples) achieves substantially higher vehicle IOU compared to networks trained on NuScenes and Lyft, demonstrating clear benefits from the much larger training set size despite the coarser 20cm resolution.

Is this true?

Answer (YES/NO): NO